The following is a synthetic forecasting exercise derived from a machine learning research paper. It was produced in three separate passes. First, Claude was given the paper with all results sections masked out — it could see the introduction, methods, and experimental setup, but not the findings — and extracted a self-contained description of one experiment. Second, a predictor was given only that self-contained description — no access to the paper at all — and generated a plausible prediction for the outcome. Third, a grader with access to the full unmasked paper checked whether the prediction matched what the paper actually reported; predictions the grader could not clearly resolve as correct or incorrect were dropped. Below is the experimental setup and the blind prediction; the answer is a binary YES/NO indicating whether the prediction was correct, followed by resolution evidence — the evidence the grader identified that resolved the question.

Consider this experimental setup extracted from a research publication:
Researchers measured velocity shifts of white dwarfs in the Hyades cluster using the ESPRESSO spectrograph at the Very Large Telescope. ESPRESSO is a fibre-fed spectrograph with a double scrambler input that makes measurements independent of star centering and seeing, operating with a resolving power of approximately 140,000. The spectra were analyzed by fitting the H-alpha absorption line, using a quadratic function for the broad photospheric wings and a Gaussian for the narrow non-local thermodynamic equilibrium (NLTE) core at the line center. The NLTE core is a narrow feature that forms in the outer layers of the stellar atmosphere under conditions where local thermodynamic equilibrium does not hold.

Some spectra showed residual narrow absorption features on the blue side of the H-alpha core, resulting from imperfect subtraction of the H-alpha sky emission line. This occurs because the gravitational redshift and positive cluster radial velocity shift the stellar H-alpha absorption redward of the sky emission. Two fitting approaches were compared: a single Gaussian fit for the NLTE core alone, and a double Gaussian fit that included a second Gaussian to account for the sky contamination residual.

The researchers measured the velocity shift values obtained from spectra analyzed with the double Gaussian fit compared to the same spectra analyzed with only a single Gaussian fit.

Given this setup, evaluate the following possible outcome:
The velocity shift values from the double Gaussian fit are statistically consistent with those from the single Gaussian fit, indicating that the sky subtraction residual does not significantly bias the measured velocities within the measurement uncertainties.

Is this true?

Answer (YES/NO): NO